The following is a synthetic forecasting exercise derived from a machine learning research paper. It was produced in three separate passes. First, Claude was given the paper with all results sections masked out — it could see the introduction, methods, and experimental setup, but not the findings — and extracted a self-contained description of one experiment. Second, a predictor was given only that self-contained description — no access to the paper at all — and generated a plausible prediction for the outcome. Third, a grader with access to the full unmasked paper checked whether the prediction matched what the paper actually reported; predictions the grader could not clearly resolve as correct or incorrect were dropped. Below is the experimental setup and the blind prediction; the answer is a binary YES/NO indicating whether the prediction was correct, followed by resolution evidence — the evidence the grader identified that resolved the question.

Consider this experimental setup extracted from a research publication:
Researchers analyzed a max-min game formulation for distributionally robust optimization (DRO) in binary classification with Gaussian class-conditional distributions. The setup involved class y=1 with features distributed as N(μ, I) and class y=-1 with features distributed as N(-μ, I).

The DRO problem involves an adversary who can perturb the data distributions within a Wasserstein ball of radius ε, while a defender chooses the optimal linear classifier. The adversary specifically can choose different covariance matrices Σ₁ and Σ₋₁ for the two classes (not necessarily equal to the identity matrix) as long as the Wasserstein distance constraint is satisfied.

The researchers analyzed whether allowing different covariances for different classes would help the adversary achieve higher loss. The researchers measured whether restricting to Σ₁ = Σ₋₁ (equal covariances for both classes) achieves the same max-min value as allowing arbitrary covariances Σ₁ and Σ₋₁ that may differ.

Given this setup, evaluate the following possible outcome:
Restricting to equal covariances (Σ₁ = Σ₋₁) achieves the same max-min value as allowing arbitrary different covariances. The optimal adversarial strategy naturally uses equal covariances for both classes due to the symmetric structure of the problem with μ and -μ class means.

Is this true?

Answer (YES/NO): YES